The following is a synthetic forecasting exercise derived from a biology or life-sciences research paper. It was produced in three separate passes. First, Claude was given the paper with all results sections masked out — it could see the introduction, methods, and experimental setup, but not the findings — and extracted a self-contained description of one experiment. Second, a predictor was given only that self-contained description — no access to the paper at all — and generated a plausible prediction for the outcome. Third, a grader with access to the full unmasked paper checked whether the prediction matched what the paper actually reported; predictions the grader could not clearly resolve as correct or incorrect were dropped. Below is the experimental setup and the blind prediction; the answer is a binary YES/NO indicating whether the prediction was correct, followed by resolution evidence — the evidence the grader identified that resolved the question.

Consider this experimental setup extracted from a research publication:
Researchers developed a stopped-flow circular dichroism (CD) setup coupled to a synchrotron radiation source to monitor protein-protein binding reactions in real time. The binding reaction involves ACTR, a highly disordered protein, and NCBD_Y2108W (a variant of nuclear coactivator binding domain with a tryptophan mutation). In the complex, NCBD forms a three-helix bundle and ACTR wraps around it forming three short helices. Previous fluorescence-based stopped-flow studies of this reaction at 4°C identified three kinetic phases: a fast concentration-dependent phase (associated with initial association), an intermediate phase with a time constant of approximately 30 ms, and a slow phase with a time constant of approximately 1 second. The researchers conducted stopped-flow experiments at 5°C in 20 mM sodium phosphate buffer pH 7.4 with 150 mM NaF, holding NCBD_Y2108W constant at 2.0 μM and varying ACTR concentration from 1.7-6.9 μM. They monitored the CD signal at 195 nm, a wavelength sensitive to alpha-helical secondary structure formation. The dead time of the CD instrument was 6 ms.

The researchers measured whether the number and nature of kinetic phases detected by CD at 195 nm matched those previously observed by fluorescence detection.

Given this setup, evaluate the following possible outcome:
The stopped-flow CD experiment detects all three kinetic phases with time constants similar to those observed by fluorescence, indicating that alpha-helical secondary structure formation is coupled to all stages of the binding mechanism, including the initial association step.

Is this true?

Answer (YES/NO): NO